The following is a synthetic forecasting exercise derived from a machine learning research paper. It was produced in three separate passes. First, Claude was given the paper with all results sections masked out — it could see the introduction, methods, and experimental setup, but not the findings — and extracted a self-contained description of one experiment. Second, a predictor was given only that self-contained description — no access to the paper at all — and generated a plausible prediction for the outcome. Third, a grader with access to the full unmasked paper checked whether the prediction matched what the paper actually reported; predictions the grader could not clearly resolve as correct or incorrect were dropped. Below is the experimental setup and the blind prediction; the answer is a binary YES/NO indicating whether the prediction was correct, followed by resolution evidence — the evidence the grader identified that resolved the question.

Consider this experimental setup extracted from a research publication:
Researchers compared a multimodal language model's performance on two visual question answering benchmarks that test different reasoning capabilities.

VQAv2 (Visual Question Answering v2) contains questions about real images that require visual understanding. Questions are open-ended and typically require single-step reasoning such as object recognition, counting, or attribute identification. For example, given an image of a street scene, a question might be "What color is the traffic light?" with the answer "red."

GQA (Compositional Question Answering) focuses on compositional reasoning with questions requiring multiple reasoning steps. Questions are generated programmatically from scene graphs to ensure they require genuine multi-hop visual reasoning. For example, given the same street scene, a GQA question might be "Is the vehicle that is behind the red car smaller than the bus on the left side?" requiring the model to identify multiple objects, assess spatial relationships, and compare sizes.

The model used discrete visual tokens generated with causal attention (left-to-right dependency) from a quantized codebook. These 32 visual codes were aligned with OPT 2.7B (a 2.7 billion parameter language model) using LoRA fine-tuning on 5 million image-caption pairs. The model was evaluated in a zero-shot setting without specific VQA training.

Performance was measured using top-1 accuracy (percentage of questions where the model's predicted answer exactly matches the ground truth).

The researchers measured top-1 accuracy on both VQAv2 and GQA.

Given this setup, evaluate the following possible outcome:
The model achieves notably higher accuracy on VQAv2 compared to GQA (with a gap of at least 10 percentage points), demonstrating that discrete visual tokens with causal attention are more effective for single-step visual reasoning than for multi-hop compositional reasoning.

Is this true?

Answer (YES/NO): YES